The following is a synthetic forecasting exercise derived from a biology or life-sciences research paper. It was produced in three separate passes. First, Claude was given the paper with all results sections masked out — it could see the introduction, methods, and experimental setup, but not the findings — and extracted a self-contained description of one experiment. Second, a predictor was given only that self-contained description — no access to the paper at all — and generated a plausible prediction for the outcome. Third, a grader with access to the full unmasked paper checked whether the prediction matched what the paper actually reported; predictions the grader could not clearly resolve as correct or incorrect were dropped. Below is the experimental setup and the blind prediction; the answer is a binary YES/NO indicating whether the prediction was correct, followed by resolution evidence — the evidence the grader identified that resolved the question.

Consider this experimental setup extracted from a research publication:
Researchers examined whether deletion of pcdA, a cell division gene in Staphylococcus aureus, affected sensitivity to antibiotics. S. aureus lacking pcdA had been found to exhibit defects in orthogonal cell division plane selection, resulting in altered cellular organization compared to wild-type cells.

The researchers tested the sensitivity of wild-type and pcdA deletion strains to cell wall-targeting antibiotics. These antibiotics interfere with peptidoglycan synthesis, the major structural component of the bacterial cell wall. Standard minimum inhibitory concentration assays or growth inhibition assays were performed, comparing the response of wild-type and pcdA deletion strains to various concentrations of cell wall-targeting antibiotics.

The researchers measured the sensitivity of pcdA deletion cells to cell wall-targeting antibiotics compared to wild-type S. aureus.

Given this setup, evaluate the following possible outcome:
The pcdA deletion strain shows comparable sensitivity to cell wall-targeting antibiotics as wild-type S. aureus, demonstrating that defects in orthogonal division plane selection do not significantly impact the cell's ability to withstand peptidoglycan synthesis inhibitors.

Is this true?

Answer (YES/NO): NO